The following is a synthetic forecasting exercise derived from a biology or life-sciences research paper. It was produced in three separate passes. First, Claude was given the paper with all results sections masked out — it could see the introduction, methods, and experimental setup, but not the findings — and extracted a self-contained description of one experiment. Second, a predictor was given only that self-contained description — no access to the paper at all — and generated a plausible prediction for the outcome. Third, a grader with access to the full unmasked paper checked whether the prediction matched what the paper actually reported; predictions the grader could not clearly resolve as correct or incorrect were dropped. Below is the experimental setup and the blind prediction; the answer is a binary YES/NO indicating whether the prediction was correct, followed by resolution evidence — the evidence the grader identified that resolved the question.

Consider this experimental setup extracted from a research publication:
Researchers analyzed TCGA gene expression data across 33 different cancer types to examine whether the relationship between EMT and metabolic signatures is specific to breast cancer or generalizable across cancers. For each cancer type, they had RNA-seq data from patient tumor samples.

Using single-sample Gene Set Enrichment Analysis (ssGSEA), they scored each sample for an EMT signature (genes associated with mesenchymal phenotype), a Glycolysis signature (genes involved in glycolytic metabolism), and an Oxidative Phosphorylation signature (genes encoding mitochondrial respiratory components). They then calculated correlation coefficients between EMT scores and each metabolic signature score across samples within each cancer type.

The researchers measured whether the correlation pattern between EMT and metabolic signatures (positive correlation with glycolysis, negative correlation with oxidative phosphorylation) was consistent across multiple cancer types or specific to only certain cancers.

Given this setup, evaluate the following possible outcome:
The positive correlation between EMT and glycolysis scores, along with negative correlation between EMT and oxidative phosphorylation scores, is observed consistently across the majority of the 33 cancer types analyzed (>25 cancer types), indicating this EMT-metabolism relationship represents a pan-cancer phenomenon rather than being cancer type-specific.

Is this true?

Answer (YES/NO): NO